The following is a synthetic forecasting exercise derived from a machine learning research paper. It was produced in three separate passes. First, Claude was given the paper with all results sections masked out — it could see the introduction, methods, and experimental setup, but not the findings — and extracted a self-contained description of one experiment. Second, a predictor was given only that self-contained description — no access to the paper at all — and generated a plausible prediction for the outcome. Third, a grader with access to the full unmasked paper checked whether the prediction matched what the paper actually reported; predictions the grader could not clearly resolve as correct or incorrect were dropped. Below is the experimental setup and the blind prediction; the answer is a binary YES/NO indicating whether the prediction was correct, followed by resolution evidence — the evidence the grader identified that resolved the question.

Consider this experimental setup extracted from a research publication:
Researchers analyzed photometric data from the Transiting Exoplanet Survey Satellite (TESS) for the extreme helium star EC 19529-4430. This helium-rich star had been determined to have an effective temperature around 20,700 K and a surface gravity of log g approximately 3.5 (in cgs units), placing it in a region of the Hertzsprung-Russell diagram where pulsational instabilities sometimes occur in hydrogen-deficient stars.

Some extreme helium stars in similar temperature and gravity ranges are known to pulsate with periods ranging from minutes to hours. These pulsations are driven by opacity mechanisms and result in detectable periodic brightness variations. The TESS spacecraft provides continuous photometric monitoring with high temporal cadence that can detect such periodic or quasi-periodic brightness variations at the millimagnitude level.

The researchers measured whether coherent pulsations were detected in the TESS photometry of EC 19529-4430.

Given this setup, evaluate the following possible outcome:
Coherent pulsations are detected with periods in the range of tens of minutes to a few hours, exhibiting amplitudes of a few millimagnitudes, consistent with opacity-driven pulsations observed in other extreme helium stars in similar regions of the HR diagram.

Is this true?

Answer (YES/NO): NO